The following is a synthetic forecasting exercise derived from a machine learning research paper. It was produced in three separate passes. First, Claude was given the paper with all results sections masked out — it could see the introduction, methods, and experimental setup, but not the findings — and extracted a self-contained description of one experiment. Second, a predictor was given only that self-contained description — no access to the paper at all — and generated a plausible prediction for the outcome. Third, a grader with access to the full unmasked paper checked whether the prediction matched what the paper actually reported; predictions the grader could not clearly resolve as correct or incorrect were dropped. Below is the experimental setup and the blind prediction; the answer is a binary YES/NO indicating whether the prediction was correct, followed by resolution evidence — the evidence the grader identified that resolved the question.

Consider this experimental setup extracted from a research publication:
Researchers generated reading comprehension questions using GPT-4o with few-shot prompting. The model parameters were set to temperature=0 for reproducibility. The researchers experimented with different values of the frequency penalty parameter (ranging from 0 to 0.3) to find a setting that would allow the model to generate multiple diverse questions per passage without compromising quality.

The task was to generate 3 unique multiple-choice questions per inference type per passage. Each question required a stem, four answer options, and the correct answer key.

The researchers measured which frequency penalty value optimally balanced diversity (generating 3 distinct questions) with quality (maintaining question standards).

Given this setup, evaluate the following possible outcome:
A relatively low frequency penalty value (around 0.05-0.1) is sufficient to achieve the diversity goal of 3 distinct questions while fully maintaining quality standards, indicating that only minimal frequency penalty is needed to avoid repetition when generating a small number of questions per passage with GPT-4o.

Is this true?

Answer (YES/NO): NO